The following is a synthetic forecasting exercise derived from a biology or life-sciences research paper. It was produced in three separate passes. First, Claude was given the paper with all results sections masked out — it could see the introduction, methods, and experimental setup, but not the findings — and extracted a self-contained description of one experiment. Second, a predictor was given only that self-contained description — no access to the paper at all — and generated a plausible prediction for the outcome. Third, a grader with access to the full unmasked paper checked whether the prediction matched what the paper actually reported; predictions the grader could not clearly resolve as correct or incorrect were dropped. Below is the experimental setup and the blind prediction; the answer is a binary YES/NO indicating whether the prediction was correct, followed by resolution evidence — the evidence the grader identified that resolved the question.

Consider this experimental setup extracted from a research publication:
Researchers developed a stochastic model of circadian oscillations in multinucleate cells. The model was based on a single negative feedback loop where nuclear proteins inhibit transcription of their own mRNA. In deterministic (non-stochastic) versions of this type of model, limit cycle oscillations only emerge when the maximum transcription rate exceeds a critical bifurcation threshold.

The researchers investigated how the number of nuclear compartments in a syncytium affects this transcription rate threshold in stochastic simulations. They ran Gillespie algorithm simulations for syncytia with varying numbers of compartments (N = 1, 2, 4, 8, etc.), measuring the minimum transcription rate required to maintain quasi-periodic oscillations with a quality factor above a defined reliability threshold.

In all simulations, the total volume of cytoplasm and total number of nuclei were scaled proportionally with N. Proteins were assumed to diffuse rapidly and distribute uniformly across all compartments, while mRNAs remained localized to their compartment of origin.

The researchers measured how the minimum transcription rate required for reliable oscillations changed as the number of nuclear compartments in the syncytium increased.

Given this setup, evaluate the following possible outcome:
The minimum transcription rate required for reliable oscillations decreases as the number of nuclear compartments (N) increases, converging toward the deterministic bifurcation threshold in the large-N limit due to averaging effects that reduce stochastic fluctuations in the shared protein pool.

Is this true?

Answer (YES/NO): NO